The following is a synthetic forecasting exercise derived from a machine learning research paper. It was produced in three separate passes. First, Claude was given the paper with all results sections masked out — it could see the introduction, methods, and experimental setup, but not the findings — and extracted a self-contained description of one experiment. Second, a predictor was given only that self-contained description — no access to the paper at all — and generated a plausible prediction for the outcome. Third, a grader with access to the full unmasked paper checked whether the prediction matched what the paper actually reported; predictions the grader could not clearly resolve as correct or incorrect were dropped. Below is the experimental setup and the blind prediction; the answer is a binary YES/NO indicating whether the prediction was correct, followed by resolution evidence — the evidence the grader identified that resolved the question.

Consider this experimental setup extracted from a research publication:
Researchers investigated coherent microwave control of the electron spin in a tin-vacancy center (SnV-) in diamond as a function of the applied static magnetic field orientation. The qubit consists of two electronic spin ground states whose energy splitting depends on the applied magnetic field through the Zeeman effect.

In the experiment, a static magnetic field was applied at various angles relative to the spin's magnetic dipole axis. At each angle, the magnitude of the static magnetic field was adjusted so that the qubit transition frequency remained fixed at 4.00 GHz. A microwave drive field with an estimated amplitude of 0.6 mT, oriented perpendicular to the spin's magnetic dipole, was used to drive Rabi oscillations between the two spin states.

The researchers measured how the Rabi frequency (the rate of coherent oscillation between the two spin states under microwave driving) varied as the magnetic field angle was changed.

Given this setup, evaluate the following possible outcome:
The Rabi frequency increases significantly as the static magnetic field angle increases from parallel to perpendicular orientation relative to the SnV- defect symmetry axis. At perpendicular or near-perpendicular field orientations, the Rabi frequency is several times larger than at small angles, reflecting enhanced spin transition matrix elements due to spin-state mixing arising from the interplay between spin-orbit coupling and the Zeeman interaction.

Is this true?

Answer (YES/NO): NO